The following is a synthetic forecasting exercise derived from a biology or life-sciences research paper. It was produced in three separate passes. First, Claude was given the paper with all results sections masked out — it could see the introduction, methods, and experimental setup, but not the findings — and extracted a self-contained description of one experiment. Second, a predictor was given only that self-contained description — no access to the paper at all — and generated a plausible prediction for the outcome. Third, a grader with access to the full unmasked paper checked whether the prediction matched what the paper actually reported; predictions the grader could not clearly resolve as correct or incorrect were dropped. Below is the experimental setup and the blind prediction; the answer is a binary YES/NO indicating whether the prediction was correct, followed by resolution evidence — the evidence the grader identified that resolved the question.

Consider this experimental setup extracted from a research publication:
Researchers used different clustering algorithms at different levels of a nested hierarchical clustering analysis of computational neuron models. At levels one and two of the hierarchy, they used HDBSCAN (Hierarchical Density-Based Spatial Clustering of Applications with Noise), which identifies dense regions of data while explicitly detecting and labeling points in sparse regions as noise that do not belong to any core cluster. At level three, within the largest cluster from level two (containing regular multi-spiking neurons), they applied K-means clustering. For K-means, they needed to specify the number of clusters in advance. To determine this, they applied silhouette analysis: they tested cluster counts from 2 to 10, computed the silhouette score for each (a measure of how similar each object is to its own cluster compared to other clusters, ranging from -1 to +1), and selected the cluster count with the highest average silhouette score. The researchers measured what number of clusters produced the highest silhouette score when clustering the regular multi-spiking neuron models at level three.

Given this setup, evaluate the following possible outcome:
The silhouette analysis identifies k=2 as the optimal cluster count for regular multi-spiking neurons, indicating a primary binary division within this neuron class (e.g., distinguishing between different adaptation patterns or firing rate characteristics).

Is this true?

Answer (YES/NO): NO